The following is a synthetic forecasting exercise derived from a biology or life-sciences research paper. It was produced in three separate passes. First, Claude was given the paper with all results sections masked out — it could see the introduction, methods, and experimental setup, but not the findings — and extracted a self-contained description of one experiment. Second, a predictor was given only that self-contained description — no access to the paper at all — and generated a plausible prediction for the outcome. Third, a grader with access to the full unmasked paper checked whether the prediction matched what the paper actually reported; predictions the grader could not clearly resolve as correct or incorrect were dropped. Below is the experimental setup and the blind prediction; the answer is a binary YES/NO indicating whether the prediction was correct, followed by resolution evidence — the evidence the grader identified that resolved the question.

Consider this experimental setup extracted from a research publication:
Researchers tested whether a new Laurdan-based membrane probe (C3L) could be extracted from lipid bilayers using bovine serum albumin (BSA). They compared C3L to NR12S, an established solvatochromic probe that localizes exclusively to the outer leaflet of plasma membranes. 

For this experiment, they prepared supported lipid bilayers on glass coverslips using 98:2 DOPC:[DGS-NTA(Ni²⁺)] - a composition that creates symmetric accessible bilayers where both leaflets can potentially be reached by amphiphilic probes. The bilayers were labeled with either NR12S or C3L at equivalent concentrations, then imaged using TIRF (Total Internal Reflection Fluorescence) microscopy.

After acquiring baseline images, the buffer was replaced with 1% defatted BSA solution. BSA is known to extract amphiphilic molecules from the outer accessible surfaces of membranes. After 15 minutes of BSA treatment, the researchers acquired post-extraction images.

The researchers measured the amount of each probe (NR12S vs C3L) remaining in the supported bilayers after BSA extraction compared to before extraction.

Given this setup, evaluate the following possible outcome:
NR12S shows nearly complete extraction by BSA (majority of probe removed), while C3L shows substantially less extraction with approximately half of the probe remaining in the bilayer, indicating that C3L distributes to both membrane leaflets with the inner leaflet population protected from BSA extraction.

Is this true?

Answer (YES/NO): NO